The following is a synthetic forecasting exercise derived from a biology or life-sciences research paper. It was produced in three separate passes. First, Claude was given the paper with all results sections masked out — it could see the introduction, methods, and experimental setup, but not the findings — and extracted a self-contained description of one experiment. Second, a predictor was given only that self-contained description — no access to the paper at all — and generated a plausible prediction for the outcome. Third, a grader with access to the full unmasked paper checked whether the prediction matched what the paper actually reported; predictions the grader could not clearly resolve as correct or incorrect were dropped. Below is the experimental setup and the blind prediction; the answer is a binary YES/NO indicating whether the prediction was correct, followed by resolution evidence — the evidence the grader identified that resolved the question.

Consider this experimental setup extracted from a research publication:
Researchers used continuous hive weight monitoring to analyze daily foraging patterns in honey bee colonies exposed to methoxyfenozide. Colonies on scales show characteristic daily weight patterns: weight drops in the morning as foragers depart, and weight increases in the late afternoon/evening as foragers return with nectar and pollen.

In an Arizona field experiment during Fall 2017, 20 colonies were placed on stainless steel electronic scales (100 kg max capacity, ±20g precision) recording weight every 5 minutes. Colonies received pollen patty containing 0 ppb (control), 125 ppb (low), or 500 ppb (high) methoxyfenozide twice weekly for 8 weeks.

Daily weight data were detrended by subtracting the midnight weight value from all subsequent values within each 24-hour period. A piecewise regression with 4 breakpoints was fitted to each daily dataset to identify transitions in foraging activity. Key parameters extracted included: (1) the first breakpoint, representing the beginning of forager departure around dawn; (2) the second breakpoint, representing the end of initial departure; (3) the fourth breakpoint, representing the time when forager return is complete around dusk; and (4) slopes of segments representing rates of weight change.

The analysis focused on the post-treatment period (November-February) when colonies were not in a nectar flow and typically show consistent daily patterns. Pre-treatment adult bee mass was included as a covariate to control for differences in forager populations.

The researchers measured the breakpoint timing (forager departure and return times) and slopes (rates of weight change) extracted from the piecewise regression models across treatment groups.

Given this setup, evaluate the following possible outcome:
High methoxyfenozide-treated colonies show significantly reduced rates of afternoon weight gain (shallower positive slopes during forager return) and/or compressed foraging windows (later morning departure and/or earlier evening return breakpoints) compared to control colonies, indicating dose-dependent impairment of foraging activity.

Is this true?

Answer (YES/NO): NO